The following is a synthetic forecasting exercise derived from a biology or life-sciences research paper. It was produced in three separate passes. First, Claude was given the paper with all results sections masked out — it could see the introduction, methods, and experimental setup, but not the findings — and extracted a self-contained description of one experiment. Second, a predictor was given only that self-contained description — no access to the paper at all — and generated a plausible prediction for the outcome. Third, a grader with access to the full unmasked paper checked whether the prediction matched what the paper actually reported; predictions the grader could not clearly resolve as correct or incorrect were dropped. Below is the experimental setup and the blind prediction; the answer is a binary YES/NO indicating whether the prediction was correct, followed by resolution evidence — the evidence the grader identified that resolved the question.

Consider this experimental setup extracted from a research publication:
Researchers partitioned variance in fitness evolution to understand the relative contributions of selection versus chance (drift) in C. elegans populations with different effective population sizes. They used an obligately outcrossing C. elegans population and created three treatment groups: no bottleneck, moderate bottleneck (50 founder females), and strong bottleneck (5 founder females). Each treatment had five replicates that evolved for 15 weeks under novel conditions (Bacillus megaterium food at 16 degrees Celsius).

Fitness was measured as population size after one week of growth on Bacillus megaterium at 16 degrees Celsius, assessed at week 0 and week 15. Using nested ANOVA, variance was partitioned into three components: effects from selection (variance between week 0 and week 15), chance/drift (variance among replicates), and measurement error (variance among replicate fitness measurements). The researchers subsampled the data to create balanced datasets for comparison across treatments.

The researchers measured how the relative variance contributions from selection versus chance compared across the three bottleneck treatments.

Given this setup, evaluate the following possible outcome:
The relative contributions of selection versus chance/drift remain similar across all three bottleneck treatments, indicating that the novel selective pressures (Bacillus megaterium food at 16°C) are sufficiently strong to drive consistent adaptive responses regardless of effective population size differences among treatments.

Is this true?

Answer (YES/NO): NO